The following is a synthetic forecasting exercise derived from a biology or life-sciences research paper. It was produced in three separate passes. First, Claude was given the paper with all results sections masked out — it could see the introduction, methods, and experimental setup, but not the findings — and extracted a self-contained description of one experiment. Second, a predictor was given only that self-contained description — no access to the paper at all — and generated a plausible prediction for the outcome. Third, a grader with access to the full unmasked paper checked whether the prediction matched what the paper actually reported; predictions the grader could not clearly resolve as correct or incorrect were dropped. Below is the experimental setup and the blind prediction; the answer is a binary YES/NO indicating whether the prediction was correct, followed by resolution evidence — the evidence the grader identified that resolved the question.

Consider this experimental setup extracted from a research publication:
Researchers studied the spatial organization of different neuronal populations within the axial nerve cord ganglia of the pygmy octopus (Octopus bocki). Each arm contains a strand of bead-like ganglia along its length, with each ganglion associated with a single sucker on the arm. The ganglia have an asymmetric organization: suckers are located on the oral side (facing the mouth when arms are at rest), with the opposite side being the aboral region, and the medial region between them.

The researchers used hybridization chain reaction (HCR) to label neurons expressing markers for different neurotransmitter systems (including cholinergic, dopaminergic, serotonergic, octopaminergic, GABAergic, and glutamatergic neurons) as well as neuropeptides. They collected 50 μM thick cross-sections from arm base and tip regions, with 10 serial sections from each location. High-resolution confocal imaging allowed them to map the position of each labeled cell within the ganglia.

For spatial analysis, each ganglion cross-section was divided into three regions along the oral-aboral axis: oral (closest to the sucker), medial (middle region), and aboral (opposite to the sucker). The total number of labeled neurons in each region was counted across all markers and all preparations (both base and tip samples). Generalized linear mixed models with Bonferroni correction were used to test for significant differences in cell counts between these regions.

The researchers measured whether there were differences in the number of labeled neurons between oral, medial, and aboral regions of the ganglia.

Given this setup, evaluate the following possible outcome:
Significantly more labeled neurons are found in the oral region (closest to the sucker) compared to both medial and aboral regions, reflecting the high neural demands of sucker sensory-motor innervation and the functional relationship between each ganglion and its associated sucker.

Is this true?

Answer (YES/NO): NO